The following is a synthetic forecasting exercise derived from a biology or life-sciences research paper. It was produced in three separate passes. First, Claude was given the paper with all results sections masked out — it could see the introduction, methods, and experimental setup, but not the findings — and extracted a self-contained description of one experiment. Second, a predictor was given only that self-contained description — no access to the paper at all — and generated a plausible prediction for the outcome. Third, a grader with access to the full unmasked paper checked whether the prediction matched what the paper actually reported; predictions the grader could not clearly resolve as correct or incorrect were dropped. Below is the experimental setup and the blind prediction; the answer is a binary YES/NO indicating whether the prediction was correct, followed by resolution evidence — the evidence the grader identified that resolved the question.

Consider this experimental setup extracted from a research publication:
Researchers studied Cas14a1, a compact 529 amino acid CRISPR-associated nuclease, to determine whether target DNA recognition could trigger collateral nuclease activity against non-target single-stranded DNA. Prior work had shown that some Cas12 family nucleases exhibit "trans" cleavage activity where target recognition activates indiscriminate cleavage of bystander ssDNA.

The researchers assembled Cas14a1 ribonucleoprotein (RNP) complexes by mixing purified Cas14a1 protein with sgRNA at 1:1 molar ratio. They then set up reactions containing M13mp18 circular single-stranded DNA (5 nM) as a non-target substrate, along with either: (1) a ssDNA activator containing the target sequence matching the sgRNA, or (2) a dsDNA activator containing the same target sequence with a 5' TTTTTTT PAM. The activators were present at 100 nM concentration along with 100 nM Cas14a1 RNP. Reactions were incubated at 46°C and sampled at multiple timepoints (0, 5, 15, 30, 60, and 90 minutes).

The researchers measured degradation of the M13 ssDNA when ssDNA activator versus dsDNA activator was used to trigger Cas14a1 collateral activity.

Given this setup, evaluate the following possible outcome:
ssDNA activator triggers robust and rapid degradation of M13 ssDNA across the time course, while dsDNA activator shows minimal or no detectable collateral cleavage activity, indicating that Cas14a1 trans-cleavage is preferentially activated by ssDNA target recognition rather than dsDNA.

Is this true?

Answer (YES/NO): NO